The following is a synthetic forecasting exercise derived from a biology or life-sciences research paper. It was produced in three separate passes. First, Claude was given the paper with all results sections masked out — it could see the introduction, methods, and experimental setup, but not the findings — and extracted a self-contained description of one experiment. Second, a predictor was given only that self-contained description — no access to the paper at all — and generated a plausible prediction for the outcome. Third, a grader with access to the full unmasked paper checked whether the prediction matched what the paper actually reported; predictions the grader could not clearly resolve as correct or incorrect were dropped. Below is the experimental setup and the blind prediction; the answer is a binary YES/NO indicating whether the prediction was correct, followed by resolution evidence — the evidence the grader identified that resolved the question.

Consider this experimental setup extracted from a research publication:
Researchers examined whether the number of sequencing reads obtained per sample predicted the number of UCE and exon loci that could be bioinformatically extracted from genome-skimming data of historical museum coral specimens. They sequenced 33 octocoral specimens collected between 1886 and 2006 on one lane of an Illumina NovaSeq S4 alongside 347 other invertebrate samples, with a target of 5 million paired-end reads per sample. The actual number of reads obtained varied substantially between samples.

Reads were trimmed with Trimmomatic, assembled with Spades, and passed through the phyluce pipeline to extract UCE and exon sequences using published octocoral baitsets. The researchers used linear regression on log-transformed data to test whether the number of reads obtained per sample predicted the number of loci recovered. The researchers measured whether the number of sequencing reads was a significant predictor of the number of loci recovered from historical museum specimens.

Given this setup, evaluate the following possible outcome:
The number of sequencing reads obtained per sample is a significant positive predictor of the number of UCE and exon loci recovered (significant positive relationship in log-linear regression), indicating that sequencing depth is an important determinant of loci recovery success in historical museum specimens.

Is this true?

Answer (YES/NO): YES